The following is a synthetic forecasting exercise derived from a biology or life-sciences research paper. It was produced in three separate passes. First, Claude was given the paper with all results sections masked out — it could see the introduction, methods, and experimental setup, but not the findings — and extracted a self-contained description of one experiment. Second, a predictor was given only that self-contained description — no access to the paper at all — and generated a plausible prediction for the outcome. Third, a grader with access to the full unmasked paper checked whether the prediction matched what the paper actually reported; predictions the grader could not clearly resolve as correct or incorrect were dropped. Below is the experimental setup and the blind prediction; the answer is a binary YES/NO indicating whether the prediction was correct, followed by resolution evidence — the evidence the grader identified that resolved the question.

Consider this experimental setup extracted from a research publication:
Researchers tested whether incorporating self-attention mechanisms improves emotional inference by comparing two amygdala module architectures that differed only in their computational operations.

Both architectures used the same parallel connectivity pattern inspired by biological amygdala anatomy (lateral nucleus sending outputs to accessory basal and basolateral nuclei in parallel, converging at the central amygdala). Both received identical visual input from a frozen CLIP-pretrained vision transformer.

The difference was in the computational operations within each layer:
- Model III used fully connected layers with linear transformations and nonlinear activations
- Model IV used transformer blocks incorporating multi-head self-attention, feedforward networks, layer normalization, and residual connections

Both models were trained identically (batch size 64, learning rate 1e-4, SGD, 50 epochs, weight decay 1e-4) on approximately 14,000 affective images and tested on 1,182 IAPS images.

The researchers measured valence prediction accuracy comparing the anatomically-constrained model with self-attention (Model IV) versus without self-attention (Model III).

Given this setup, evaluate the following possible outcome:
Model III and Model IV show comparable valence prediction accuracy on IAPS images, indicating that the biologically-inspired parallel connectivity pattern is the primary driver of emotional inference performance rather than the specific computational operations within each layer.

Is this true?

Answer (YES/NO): YES